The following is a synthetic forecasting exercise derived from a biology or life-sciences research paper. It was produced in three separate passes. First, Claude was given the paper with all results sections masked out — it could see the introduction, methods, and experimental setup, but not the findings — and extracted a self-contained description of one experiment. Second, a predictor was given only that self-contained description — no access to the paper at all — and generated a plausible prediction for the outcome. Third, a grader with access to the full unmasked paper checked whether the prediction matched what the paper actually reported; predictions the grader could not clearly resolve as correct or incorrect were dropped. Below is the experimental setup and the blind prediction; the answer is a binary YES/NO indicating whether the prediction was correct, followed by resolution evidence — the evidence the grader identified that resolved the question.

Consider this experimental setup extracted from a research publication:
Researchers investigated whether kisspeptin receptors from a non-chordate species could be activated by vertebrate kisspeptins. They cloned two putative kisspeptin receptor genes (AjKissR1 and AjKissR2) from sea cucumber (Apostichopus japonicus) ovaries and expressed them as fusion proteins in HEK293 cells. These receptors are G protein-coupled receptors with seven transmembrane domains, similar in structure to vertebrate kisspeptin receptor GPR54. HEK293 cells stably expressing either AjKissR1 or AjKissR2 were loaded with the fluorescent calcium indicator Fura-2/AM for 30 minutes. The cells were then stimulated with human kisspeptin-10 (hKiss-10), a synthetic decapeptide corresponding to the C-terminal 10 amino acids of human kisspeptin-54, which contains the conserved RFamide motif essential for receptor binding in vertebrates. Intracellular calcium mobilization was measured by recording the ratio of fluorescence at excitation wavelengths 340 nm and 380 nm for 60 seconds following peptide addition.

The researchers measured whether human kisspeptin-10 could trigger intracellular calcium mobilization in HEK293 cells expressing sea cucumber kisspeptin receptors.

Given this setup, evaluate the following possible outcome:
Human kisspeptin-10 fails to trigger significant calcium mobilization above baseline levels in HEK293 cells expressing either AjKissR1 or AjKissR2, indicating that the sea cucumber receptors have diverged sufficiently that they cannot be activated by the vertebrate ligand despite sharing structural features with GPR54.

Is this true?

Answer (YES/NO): NO